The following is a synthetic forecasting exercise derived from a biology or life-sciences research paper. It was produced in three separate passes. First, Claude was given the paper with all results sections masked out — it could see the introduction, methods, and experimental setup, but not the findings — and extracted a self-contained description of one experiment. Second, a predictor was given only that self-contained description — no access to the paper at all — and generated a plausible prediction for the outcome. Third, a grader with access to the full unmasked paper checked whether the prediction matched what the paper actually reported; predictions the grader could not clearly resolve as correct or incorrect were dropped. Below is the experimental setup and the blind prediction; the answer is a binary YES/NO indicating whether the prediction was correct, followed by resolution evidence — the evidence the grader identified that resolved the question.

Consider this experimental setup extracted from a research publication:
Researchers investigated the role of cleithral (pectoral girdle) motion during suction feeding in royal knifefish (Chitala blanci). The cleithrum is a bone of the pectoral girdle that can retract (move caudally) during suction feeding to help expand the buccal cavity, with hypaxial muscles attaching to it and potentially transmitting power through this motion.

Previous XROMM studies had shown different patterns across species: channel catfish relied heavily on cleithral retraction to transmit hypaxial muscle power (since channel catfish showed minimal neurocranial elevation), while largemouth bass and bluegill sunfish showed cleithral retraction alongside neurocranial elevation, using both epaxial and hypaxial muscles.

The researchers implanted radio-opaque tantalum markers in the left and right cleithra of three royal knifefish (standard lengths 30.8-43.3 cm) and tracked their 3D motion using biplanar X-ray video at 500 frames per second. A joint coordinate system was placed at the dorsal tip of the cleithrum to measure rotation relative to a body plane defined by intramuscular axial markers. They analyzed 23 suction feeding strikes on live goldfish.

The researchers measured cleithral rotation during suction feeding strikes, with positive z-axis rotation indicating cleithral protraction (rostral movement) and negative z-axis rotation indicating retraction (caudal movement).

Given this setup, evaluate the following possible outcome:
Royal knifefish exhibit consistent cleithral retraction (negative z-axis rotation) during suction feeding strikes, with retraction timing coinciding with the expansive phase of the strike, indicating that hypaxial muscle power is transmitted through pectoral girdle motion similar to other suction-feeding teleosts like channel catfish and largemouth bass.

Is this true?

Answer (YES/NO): NO